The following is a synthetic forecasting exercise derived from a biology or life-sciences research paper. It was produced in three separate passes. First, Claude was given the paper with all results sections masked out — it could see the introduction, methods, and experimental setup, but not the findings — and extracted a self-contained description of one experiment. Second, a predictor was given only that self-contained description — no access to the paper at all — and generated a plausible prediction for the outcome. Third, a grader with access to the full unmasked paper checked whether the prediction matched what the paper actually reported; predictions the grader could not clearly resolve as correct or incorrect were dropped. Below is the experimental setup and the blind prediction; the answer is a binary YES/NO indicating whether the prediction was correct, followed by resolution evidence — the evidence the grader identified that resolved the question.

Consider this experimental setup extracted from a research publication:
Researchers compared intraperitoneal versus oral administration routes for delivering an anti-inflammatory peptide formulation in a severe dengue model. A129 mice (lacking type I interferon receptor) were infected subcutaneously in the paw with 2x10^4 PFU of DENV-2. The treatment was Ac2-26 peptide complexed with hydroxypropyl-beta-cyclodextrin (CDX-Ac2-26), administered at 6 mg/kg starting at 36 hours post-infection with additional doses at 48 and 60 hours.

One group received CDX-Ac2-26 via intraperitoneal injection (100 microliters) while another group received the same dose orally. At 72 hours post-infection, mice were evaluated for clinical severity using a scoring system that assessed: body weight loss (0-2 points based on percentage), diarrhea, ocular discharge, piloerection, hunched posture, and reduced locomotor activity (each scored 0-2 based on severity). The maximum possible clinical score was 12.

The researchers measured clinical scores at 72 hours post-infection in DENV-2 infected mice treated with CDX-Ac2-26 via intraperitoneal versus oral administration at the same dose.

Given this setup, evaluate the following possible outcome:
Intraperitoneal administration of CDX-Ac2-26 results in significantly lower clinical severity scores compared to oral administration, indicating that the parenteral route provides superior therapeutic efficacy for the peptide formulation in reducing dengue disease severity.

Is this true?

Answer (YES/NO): NO